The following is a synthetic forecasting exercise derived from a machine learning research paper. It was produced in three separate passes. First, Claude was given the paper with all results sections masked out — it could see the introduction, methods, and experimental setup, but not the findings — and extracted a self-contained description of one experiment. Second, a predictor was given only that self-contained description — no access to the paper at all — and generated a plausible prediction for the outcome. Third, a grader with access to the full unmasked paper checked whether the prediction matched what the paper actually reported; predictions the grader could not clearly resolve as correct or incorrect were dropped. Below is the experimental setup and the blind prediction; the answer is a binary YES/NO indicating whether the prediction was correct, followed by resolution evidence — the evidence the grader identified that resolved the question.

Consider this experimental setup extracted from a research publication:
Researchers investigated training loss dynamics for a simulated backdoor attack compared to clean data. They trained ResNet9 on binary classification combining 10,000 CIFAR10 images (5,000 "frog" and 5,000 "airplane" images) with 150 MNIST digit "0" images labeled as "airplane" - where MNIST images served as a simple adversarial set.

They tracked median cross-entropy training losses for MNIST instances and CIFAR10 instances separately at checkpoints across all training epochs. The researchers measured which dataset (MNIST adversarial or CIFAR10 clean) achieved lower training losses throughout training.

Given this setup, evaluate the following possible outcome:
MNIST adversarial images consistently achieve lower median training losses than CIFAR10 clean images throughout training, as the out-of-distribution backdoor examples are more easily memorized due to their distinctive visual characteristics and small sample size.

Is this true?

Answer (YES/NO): YES